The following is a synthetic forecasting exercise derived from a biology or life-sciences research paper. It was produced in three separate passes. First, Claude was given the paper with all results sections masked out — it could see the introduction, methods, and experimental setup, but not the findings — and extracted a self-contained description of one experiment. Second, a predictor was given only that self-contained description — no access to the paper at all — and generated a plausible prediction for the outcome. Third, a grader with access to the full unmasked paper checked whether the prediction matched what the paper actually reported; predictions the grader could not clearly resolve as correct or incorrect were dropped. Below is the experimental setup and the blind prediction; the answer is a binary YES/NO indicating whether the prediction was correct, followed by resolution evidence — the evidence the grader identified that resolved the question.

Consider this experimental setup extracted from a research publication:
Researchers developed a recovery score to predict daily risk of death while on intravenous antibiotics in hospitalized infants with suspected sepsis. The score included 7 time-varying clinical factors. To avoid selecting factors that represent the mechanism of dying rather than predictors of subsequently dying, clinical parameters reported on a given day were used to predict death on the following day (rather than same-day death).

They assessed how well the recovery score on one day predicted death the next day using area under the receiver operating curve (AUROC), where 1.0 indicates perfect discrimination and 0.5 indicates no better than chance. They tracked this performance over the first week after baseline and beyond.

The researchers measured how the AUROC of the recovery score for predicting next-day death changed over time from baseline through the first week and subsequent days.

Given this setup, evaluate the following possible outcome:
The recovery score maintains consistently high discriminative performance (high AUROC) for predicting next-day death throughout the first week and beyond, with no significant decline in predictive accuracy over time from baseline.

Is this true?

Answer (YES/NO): NO